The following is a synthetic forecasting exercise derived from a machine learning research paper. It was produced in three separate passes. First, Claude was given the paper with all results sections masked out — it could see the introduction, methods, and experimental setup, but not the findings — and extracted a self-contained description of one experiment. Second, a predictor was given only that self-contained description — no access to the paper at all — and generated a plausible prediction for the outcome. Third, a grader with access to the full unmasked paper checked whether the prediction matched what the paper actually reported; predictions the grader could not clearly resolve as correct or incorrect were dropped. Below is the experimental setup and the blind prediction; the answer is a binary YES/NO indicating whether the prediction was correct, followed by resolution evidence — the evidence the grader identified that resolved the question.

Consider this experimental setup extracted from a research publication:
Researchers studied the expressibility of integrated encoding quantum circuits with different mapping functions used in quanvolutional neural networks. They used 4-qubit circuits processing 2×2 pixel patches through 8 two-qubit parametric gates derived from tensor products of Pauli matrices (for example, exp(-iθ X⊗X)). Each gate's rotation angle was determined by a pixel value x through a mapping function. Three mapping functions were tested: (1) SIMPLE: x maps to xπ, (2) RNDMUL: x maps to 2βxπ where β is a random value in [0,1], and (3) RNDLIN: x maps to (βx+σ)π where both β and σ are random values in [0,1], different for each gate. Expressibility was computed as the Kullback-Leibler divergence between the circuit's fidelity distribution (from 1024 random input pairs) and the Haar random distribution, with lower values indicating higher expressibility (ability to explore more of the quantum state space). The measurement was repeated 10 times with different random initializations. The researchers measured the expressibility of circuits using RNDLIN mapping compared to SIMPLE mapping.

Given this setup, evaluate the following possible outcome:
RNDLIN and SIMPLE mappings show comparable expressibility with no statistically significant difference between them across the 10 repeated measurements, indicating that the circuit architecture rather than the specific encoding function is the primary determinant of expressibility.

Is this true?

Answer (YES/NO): NO